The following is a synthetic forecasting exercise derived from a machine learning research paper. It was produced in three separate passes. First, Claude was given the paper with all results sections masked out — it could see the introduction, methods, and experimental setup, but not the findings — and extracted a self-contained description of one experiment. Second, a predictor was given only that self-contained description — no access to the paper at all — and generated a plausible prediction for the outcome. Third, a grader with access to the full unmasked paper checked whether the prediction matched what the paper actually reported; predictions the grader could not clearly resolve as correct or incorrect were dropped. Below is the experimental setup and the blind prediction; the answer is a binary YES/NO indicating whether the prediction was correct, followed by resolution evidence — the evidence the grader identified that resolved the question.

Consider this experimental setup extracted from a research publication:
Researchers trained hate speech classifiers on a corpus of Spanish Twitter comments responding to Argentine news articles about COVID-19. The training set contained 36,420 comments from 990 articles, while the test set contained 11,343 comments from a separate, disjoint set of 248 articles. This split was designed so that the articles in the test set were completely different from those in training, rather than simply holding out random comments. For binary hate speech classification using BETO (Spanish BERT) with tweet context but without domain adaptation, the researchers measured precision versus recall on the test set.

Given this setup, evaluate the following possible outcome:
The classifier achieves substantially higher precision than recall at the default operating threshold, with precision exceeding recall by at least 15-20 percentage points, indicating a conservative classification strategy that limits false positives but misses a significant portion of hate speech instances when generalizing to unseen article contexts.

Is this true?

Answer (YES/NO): NO